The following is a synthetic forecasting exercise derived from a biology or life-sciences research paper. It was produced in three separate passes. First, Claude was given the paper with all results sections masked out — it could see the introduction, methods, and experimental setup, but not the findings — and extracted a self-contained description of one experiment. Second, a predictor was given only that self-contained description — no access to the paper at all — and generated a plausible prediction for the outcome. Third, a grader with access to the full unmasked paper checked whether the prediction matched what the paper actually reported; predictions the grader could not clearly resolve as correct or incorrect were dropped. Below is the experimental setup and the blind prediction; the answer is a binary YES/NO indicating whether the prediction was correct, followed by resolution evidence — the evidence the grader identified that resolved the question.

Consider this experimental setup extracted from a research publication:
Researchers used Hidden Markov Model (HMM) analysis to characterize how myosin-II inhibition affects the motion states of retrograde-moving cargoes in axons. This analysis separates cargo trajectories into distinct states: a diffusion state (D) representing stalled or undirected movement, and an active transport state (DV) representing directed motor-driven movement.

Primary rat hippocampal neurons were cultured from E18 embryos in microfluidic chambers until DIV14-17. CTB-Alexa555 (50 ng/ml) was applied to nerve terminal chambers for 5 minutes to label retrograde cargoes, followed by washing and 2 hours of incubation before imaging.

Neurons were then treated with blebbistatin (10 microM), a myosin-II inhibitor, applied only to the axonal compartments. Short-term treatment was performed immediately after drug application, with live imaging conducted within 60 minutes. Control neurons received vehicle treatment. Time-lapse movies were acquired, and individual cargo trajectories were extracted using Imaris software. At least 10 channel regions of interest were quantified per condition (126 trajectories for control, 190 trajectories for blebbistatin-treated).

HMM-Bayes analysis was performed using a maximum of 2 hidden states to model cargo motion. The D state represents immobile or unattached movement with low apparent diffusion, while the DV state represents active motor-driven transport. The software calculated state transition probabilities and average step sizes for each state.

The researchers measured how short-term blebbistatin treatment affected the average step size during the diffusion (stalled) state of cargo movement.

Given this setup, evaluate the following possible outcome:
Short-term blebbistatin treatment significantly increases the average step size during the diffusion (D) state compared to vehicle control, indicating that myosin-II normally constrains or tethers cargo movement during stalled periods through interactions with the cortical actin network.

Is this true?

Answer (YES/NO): YES